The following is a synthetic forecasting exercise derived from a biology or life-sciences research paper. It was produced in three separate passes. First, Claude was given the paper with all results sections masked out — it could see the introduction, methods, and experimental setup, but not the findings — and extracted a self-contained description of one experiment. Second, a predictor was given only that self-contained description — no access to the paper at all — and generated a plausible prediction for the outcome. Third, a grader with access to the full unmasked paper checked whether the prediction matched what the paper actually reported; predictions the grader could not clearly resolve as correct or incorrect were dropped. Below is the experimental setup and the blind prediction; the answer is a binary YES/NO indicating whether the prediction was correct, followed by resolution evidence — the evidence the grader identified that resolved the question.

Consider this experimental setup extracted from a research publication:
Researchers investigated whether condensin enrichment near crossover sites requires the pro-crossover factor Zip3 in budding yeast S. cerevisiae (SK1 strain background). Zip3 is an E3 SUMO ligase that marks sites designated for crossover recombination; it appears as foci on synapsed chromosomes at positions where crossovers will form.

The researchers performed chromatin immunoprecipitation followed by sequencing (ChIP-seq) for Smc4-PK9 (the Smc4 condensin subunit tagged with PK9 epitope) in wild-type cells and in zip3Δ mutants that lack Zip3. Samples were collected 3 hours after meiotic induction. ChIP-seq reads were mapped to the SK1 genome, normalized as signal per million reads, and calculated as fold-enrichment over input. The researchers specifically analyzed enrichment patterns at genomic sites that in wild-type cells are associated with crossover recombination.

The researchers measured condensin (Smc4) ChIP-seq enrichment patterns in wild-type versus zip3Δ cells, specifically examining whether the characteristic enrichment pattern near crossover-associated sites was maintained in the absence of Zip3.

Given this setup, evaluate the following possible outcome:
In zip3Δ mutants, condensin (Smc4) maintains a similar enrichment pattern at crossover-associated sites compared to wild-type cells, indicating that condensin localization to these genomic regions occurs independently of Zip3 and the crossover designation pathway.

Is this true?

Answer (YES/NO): NO